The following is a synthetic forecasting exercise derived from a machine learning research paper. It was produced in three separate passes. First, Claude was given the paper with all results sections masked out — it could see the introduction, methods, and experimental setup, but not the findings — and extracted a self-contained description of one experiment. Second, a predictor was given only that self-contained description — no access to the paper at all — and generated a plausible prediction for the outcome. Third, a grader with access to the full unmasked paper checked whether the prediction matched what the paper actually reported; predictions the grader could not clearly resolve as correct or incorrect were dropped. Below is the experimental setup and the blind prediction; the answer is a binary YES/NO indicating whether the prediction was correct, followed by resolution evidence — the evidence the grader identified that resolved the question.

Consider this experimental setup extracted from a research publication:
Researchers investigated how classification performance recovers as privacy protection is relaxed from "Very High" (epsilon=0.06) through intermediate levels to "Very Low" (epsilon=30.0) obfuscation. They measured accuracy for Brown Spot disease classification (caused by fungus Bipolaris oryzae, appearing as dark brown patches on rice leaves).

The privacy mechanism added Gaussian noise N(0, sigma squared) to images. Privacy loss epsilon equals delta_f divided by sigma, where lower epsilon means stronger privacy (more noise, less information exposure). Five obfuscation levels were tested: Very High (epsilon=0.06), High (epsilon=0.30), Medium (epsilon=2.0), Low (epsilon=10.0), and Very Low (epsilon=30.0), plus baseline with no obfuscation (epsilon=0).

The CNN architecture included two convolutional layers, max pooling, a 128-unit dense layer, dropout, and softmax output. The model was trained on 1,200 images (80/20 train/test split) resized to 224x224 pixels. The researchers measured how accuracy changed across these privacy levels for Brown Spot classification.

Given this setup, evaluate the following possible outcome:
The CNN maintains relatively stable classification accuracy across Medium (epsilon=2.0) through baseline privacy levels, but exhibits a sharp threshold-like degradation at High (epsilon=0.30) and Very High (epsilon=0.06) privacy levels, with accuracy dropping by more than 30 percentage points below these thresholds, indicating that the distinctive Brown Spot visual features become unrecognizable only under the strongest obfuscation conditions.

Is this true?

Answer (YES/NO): NO